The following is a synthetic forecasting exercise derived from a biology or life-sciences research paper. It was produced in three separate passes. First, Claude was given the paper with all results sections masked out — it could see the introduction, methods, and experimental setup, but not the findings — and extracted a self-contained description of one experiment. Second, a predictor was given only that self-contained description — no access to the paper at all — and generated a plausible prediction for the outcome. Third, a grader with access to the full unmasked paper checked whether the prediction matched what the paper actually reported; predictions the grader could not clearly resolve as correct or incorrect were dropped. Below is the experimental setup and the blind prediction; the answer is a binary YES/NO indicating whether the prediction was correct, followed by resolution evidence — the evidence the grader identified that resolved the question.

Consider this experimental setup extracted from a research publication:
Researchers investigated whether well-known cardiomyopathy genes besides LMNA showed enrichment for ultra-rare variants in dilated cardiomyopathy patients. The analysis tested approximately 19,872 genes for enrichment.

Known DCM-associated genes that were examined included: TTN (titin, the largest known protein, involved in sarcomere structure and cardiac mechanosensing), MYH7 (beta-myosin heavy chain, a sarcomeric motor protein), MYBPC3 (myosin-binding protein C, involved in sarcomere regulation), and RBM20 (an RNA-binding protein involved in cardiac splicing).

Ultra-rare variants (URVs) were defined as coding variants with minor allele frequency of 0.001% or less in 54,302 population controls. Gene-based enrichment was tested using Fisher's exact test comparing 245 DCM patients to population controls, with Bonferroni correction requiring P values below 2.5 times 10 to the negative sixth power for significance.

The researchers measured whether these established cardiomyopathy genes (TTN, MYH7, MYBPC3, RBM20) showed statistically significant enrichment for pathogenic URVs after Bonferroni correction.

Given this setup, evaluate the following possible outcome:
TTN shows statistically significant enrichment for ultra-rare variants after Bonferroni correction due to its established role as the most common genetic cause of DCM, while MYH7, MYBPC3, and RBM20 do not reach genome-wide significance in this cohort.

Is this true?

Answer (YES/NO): YES